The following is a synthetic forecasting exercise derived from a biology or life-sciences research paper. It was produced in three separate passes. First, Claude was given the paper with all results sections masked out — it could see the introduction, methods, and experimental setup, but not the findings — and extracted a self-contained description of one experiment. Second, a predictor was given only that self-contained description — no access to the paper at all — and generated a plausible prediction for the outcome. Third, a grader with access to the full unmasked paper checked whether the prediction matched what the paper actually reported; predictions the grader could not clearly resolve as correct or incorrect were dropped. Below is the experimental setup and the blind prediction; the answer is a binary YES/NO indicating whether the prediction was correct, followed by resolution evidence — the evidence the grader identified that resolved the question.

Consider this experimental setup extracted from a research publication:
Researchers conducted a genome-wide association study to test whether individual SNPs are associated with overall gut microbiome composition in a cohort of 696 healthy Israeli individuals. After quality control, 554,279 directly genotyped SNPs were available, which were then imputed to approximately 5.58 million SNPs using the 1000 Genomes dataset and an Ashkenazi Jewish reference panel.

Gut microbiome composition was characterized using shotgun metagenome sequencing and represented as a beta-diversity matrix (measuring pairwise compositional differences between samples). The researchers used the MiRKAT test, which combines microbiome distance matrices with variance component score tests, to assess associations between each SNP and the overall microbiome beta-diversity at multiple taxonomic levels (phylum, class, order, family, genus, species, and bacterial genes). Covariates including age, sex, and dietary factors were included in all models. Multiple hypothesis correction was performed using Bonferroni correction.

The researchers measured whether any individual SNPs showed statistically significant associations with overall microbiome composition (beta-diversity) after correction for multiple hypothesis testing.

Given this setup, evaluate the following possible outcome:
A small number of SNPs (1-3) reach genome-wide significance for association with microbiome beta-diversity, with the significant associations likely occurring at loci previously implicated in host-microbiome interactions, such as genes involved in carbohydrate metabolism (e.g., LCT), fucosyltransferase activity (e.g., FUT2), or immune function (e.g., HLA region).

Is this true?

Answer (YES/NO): NO